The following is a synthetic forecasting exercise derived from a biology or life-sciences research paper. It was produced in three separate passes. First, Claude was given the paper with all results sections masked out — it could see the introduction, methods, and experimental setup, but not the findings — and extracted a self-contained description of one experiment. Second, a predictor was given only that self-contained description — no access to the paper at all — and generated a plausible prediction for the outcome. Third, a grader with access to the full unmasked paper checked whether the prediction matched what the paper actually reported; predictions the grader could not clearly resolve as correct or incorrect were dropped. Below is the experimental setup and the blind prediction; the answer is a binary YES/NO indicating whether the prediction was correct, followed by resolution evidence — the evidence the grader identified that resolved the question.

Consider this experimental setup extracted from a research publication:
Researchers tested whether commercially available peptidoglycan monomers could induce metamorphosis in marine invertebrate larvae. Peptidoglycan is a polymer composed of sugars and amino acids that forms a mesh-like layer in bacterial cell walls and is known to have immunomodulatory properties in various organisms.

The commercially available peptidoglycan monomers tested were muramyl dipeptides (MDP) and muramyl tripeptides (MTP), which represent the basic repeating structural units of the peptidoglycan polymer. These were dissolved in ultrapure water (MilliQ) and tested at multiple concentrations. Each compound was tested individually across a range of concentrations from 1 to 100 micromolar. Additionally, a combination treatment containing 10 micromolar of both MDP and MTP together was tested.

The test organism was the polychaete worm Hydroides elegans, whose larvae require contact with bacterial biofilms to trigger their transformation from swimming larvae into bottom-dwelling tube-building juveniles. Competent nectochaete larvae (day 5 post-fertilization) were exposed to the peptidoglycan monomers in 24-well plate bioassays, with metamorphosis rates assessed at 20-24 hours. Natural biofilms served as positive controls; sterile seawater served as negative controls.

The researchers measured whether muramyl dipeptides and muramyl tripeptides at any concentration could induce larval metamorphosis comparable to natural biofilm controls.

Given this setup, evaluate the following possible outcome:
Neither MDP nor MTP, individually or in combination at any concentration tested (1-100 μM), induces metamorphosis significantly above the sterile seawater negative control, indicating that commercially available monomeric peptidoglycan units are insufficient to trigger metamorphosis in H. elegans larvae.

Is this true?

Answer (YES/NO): YES